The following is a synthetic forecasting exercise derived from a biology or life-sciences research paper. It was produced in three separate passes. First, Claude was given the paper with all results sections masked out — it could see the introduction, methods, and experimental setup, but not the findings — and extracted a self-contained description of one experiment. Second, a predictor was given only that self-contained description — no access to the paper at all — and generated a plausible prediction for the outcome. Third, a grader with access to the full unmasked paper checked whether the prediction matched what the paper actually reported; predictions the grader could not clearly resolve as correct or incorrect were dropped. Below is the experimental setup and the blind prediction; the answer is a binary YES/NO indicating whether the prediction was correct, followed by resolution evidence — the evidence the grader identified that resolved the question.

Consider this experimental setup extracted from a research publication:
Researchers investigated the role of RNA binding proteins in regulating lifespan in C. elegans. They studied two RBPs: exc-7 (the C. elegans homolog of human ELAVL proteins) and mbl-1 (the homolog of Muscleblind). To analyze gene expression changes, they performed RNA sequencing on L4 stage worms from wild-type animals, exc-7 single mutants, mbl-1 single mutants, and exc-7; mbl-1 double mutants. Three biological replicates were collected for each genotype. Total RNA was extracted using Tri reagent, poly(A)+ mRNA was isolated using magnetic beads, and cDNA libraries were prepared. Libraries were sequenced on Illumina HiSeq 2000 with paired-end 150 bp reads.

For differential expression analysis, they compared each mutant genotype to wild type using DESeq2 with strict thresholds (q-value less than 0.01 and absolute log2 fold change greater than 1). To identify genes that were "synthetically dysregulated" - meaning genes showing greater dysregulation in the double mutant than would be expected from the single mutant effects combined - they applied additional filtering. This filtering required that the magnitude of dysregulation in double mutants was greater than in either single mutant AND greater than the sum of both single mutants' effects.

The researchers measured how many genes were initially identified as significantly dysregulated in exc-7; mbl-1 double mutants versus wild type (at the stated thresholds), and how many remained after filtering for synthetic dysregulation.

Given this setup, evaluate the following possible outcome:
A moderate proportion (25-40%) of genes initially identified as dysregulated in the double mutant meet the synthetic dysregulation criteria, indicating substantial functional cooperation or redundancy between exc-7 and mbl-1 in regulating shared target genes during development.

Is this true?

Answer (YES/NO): NO